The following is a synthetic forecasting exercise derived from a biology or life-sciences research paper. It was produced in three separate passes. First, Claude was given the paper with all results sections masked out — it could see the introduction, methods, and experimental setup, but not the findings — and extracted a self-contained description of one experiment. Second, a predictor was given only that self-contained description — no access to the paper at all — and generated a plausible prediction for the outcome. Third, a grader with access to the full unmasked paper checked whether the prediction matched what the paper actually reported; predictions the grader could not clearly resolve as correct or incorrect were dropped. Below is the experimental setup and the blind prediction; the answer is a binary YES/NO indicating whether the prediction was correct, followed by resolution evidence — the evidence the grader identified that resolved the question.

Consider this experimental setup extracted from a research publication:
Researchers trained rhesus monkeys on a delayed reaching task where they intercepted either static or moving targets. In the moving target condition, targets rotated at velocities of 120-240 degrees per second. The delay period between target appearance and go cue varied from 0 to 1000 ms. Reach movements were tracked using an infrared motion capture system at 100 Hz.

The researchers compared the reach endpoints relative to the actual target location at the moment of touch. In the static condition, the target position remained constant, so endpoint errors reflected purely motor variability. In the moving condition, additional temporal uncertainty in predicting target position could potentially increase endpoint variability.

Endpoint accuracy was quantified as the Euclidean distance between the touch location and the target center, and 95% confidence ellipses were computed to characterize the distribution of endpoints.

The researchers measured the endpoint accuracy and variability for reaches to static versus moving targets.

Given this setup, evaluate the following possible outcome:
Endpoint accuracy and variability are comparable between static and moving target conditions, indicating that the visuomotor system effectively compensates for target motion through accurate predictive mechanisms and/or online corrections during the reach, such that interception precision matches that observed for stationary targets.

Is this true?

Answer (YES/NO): YES